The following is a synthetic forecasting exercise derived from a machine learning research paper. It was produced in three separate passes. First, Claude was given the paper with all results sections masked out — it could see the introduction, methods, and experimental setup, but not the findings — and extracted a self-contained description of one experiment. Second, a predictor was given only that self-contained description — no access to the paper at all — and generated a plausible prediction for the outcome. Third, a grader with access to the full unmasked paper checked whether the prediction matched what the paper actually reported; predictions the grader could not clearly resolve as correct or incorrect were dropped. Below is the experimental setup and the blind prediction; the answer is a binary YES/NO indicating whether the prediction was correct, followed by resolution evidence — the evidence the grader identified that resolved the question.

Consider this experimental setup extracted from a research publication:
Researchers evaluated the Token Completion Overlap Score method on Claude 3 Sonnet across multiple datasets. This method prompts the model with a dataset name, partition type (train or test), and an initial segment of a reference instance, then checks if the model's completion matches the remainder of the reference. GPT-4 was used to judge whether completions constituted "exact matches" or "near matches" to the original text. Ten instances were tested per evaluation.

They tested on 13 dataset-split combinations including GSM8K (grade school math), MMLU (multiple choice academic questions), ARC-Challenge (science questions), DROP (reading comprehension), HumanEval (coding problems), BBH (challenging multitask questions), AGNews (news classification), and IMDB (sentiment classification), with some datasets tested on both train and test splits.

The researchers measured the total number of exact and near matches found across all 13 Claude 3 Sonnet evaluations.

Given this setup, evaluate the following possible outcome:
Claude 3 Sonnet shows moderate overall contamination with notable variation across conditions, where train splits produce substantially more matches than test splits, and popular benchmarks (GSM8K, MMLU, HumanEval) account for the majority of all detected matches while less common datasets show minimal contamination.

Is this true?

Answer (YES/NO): NO